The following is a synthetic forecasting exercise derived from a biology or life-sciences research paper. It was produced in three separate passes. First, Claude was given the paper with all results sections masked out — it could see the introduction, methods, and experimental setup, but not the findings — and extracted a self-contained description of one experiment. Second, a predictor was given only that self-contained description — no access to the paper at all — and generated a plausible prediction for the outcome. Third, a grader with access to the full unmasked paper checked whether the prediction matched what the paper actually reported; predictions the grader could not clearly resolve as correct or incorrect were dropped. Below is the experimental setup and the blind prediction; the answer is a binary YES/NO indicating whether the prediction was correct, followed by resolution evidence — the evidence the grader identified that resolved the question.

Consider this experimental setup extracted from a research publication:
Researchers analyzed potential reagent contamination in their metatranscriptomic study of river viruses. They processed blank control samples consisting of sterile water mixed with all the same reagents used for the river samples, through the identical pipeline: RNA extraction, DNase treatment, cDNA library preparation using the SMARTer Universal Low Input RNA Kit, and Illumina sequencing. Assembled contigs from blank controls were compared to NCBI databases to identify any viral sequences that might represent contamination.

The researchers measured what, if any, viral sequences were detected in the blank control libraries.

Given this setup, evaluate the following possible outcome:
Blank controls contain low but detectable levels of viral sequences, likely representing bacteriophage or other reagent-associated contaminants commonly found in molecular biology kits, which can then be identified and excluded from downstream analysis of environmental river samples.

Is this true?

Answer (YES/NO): YES